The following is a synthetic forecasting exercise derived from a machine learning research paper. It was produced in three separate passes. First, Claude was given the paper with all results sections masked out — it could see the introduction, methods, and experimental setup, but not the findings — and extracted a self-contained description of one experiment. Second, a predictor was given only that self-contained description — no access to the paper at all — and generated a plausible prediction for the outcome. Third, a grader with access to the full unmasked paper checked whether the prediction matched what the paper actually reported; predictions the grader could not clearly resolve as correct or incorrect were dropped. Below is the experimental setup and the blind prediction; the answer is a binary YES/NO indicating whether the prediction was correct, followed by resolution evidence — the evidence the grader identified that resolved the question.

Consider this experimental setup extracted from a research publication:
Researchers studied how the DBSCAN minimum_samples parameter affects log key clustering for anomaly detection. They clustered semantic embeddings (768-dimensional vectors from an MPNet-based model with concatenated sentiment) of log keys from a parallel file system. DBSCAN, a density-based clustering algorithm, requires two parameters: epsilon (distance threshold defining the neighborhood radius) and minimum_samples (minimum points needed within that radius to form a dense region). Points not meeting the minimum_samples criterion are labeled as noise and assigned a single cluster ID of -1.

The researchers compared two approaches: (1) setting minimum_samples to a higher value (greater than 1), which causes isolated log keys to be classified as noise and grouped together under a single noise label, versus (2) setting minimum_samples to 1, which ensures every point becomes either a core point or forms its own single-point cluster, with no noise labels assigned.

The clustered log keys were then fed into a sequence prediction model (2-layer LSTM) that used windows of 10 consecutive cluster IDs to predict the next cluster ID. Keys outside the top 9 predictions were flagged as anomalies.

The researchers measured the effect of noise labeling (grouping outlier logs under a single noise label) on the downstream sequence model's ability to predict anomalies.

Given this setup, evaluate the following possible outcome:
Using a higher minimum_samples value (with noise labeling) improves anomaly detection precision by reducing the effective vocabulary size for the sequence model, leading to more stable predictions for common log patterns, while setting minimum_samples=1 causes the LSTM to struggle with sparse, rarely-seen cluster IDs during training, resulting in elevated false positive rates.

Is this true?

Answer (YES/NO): NO